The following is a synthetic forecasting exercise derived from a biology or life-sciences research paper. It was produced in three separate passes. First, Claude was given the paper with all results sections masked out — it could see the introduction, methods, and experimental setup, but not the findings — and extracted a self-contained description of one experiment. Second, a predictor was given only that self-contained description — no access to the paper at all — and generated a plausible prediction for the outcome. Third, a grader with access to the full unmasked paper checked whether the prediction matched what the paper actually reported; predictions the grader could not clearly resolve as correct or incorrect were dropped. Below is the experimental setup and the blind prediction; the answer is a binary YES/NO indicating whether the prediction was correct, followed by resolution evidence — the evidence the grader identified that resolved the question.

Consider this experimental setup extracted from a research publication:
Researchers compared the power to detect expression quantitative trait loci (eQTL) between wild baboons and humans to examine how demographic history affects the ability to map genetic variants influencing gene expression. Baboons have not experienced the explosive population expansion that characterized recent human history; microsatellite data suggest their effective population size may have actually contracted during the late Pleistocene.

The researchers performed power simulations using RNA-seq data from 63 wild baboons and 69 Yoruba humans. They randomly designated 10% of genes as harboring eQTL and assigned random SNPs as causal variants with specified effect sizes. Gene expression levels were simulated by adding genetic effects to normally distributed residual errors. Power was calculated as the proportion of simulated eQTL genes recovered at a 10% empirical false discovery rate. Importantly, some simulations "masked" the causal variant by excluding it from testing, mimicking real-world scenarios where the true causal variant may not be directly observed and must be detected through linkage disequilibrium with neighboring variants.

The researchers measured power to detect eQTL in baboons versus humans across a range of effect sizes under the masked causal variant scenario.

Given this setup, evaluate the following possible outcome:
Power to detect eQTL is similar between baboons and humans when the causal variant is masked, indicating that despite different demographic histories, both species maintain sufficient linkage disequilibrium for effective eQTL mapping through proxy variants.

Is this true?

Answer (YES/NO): NO